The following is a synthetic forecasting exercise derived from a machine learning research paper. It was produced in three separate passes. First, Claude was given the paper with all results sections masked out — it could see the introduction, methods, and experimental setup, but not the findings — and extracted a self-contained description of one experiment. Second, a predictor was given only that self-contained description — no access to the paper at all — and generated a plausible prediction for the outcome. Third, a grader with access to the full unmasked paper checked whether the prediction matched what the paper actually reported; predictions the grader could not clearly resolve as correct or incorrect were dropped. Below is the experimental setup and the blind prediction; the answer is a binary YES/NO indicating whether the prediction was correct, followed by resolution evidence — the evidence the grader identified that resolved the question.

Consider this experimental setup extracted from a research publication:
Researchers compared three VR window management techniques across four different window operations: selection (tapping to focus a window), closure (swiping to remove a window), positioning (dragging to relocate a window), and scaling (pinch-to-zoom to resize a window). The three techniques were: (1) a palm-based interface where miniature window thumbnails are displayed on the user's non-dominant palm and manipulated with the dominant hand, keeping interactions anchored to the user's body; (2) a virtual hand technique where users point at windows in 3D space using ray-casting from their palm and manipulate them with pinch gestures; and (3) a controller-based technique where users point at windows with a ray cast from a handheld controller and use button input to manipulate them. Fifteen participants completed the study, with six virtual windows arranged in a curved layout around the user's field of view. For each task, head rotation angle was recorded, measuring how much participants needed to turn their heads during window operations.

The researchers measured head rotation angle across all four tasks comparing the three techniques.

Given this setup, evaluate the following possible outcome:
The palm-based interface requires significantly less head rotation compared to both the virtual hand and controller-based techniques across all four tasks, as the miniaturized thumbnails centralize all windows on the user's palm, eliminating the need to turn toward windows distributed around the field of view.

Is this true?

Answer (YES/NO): YES